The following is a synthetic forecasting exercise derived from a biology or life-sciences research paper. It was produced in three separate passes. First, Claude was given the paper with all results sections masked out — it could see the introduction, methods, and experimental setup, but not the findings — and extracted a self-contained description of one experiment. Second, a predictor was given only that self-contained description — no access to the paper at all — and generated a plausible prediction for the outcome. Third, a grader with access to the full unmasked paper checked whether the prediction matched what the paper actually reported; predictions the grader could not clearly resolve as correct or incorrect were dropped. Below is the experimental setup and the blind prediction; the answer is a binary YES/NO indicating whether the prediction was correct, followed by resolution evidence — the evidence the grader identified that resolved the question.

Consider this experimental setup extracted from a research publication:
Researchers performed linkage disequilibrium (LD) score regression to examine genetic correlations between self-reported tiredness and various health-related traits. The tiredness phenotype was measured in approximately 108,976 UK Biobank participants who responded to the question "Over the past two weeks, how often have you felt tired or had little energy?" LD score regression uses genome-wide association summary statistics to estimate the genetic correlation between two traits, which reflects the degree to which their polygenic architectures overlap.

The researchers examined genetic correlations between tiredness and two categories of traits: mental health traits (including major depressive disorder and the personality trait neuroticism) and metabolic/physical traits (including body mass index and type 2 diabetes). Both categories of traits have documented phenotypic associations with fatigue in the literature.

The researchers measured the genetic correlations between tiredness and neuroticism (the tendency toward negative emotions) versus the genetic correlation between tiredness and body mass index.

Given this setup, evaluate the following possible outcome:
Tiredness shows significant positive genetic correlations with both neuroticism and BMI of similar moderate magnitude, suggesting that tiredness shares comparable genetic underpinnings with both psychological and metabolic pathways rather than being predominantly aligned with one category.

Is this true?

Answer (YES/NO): NO